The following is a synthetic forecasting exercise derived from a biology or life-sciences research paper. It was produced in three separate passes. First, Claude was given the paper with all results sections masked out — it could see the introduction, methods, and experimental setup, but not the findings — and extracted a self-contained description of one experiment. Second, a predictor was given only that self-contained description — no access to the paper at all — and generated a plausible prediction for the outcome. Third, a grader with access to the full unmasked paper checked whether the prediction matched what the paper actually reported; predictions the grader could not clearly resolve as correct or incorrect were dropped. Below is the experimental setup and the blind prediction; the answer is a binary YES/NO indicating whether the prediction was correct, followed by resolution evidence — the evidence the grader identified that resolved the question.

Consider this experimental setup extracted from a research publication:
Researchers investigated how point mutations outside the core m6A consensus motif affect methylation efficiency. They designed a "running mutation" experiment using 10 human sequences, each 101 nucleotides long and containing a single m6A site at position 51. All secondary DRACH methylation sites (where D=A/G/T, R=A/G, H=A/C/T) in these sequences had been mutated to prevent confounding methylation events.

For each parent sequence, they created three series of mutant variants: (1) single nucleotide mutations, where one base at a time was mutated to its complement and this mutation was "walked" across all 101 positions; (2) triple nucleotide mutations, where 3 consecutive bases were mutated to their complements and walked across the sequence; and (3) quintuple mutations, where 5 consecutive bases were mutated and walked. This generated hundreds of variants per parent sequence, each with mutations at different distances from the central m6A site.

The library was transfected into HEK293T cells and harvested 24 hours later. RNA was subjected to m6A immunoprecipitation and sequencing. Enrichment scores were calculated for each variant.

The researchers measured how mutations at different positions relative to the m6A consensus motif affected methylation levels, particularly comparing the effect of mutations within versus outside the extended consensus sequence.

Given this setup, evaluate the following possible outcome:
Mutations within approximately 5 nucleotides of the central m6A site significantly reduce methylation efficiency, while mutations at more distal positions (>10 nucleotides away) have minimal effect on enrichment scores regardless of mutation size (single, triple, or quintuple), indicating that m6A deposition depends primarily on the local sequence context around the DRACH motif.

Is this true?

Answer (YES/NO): YES